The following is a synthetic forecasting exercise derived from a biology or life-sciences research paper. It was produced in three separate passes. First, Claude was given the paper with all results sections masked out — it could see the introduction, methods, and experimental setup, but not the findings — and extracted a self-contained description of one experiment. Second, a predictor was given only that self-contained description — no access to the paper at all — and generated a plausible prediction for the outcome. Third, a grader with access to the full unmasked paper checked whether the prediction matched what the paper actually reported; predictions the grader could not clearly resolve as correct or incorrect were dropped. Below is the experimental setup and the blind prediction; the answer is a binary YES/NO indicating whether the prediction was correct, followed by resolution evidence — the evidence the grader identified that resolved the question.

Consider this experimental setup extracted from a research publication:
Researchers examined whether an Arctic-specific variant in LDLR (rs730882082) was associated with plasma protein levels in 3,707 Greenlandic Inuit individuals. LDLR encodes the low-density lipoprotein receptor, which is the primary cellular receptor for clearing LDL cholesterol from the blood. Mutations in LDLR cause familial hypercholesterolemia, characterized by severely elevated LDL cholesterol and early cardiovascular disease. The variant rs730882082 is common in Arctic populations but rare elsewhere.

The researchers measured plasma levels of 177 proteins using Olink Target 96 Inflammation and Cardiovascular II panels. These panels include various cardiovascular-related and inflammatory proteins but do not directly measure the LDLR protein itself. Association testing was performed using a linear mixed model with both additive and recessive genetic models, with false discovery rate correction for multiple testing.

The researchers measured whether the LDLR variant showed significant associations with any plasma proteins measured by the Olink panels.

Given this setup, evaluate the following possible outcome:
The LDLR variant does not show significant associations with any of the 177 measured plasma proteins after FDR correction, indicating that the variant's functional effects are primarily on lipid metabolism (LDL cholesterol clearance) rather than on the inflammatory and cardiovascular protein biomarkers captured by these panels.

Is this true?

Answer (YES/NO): NO